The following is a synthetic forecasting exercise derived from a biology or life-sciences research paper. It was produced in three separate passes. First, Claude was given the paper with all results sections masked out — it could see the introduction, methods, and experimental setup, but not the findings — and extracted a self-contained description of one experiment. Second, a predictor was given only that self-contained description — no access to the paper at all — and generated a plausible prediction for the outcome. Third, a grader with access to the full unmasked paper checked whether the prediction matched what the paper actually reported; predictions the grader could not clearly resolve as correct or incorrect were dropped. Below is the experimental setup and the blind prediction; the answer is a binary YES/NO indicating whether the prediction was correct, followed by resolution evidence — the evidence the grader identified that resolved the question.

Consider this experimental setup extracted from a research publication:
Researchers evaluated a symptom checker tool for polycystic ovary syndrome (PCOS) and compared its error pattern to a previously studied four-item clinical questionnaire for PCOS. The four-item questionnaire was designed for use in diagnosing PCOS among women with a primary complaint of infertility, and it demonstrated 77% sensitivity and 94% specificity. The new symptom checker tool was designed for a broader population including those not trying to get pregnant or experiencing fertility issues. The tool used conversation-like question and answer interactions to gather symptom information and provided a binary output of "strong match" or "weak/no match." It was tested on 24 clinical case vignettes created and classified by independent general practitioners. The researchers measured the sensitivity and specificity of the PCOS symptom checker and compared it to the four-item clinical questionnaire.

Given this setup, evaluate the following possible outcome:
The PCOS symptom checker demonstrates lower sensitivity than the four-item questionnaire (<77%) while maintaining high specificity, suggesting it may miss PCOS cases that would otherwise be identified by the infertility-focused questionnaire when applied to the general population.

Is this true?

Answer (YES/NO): NO